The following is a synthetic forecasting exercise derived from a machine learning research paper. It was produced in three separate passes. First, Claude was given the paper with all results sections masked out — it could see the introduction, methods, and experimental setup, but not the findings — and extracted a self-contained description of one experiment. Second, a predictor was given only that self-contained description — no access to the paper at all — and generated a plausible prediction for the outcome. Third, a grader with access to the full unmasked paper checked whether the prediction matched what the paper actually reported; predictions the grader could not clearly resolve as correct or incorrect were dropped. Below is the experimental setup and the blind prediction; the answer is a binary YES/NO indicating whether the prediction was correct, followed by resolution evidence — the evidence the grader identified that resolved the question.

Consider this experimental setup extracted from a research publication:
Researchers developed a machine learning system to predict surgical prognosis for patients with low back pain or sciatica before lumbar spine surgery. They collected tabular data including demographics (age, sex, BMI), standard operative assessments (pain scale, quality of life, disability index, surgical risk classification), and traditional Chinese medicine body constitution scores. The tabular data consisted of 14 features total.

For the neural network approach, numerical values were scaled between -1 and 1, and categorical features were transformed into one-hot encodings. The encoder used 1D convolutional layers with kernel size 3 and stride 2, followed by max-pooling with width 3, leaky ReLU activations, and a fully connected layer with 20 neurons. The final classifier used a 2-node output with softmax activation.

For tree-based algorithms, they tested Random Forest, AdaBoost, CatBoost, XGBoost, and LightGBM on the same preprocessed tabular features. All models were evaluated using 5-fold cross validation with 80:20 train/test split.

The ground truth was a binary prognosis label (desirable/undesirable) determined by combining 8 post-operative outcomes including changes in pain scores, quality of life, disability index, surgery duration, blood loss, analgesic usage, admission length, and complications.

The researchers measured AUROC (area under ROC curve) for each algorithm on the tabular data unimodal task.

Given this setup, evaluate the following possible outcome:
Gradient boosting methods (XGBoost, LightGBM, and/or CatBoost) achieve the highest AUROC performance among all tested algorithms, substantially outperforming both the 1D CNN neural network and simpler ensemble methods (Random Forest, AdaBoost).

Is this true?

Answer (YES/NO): NO